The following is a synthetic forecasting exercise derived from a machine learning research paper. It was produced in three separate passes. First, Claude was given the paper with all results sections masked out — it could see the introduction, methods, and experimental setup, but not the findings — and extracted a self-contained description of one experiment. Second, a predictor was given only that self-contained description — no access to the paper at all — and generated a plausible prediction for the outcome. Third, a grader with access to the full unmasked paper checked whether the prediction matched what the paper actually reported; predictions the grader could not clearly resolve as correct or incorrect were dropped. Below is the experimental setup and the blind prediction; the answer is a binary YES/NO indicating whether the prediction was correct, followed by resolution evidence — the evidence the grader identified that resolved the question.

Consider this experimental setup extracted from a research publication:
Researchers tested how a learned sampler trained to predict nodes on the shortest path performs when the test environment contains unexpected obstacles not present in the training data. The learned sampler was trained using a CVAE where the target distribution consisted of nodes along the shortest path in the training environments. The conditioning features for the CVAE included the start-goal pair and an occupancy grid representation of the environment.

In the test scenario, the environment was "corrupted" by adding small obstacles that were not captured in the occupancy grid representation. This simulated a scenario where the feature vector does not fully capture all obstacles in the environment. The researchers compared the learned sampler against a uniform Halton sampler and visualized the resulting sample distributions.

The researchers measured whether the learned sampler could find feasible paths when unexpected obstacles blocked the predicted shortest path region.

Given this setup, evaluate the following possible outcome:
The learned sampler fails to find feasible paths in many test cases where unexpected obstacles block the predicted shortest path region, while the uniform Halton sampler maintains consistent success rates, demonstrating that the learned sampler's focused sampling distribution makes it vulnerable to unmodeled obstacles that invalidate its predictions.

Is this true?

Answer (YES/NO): YES